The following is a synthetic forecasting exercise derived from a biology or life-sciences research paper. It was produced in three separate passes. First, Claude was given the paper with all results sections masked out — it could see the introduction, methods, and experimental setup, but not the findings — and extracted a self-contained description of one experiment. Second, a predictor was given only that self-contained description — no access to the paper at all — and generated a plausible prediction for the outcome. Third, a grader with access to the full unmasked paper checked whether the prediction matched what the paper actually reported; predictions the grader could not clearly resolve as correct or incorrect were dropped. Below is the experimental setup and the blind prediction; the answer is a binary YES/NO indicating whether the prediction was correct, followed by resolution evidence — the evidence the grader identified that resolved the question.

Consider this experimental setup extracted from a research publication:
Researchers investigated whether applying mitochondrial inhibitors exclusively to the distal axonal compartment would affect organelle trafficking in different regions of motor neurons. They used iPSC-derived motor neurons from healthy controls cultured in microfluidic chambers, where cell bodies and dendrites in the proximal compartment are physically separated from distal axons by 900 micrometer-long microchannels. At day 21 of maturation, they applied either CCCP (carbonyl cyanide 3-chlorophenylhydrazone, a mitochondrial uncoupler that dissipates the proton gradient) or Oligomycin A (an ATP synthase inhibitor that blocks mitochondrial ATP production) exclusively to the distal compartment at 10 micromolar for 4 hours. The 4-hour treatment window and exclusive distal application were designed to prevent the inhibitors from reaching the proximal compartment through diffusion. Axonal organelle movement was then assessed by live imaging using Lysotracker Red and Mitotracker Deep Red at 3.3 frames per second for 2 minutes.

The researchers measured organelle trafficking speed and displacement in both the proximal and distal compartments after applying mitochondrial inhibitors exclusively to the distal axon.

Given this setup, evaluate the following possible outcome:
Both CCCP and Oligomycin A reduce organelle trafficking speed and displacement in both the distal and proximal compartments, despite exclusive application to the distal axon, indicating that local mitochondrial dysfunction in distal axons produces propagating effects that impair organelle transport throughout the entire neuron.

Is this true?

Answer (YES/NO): NO